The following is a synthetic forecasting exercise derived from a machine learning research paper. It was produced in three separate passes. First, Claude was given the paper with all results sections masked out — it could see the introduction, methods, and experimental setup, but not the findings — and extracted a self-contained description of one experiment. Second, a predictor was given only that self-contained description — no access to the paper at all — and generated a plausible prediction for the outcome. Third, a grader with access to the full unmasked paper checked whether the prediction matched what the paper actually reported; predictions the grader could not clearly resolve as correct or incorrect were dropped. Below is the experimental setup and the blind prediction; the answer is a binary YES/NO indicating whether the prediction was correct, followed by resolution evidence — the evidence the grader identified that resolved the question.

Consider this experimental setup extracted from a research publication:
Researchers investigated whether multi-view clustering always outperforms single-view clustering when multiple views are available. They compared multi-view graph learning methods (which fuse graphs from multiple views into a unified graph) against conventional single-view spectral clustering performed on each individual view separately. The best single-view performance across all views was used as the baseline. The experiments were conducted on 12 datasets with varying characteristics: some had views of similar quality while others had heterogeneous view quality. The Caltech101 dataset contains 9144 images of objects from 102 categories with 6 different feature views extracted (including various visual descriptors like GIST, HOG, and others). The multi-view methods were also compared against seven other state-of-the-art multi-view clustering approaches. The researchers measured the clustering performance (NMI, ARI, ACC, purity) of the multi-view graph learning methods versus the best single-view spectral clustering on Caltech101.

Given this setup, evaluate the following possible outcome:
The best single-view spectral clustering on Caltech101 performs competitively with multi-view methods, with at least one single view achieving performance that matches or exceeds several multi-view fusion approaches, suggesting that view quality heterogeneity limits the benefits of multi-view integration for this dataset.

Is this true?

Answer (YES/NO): YES